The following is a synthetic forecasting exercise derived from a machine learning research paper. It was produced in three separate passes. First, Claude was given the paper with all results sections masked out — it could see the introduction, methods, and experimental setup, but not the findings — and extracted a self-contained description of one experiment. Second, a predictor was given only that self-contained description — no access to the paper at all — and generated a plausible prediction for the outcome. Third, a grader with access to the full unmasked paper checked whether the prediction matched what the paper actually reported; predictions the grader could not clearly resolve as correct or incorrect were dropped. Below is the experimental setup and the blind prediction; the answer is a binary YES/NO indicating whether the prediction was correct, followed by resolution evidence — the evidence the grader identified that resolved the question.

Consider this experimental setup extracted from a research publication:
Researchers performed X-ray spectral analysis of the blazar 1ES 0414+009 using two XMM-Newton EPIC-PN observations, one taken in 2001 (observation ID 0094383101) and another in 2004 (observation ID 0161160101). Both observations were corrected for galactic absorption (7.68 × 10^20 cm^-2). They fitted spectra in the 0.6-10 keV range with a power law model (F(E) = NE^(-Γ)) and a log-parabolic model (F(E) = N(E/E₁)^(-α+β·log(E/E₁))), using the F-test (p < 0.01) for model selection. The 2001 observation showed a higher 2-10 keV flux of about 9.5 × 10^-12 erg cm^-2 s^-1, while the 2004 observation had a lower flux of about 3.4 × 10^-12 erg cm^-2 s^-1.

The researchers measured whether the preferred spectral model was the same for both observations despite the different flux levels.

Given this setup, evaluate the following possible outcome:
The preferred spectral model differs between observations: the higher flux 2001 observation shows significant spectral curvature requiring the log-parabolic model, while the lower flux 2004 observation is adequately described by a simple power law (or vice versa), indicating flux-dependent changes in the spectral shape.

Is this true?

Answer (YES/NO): YES